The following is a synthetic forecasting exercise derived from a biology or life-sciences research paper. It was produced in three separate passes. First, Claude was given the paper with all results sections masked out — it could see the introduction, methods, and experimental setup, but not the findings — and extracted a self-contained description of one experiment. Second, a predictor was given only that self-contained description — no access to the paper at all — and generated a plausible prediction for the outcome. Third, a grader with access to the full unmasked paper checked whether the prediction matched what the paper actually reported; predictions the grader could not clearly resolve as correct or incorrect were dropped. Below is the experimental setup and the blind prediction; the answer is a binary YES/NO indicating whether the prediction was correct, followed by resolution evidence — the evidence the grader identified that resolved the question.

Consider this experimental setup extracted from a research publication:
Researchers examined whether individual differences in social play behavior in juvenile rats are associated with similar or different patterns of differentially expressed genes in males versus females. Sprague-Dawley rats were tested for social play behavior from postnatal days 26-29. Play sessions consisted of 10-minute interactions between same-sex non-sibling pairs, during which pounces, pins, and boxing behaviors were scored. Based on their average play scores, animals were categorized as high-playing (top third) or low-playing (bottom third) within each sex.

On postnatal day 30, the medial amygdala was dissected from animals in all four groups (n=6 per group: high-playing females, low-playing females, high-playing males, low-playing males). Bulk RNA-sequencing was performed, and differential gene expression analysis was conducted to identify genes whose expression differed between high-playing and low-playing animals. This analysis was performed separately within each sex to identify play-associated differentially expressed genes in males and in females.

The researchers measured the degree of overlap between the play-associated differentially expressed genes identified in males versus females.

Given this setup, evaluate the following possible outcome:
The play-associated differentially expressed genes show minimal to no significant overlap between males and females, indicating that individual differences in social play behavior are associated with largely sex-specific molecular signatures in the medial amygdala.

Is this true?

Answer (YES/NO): YES